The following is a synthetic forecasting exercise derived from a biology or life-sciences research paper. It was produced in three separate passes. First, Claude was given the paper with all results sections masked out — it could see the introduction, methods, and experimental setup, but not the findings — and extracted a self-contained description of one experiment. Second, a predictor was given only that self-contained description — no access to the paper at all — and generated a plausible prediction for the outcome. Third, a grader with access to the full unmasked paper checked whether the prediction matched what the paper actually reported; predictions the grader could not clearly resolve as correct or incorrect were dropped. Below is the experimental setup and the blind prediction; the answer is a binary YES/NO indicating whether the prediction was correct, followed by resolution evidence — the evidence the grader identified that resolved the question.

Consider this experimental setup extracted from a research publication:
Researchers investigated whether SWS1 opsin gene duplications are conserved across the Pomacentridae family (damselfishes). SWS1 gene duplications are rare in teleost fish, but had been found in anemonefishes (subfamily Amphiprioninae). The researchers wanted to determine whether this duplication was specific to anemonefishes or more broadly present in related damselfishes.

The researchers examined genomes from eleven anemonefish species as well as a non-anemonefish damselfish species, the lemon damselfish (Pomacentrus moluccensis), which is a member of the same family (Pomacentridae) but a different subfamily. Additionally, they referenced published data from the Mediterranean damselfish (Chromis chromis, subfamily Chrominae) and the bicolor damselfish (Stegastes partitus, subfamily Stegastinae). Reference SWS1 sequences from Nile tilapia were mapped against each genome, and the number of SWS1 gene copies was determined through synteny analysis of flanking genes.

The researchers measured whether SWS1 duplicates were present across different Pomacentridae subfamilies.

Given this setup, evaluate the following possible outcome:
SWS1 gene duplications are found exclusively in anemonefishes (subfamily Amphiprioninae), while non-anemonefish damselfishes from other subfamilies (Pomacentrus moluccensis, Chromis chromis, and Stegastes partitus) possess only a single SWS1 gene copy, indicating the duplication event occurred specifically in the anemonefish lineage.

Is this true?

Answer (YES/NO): NO